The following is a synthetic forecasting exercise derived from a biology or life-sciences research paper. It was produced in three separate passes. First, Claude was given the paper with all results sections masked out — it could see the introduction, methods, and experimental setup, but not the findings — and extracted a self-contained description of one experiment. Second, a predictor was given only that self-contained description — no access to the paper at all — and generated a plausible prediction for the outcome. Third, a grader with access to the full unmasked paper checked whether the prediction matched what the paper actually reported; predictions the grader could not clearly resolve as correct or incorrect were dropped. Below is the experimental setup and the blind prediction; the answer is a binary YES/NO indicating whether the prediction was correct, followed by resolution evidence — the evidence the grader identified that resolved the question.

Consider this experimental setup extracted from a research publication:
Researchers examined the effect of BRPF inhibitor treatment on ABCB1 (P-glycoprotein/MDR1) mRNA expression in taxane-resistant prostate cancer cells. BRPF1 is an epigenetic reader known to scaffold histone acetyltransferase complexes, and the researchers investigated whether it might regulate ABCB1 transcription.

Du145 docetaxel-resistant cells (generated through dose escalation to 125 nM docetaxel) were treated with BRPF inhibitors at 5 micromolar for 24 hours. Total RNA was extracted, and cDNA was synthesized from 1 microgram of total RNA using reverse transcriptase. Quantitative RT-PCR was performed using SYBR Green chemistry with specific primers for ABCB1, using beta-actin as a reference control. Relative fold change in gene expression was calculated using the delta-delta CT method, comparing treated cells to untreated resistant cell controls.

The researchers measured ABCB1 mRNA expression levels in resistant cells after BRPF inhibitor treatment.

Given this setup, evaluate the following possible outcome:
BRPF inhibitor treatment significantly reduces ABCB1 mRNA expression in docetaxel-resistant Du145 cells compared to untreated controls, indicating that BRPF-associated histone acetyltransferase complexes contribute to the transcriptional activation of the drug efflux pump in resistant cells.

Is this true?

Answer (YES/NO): YES